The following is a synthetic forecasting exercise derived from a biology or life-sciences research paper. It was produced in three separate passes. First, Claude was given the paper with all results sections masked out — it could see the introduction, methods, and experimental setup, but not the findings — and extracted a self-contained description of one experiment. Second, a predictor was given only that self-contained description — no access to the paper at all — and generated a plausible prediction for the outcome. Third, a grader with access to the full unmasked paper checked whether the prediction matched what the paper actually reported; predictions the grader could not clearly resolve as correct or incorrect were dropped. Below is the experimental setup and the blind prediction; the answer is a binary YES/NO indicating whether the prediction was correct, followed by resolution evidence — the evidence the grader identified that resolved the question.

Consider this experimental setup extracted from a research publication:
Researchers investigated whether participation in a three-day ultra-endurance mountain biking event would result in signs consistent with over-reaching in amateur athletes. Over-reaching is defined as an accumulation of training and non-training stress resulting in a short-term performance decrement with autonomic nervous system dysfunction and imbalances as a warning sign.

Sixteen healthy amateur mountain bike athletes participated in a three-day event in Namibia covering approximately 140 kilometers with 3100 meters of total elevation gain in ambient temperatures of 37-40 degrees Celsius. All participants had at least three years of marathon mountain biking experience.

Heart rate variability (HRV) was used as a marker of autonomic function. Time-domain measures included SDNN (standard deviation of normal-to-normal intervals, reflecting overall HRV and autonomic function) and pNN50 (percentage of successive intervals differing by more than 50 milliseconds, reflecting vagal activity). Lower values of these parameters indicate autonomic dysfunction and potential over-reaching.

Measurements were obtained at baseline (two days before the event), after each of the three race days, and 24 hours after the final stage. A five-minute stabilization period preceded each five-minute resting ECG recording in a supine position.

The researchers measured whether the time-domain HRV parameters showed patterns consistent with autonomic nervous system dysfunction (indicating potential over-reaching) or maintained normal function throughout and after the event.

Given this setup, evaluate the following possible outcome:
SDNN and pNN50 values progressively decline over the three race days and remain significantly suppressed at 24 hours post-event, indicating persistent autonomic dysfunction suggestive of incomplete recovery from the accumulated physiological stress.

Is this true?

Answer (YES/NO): NO